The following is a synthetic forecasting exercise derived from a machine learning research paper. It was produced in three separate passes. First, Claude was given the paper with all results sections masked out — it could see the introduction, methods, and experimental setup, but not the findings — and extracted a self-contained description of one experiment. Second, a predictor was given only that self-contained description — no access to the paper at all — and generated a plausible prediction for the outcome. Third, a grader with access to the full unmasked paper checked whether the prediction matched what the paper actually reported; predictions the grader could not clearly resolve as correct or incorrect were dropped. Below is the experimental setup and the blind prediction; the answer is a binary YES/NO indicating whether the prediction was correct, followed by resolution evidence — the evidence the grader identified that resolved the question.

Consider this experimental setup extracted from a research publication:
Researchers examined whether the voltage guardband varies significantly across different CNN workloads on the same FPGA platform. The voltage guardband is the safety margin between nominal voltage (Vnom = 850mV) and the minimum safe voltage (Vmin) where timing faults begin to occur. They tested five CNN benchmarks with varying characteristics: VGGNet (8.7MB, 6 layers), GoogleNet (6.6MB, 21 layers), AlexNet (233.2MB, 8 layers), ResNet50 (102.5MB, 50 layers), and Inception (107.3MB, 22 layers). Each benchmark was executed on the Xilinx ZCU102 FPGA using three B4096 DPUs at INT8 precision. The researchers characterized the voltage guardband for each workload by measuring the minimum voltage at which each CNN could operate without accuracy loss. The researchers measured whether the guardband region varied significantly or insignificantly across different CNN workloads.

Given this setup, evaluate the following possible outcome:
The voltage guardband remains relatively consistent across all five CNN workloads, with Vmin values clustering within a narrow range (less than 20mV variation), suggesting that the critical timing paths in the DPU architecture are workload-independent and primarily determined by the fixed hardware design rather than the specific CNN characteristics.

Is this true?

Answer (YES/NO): YES